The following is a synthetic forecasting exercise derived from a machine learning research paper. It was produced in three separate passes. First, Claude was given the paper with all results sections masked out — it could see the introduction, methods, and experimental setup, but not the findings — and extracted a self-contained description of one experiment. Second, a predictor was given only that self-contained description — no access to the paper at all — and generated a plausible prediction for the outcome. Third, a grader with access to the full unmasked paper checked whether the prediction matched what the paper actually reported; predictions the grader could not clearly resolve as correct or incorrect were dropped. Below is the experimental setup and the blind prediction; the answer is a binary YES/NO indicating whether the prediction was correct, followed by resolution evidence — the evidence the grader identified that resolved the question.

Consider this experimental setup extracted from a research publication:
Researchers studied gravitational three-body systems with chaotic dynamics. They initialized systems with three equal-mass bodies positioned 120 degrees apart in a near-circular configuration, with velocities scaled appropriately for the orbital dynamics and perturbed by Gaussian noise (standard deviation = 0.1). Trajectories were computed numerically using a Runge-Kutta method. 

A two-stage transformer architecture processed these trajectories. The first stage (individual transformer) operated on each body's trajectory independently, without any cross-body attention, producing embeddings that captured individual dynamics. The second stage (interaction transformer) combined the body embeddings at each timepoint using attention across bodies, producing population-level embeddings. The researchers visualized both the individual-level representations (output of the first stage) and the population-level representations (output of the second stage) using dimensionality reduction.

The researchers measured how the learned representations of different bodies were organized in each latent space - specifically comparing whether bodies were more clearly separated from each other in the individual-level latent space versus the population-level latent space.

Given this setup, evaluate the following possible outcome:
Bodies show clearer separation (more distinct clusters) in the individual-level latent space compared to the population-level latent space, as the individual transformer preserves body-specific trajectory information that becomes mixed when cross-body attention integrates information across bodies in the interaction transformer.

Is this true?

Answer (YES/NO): NO